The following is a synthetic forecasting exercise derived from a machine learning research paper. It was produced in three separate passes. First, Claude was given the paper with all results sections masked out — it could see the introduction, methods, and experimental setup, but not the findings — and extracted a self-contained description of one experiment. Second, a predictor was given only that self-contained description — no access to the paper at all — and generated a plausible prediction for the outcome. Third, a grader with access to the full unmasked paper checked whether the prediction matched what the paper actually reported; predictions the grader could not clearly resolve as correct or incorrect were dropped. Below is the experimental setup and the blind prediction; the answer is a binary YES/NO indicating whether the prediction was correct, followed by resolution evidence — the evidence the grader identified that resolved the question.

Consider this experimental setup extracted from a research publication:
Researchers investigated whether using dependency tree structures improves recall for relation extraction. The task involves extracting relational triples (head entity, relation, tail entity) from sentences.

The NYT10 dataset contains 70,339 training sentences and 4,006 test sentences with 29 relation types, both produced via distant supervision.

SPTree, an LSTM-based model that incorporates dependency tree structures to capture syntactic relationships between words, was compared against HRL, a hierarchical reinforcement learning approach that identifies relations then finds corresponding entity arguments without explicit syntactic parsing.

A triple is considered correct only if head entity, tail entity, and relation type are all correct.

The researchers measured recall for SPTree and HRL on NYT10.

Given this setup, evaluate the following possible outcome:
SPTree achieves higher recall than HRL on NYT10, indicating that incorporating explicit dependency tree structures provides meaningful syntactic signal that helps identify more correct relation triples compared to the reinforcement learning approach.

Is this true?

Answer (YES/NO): NO